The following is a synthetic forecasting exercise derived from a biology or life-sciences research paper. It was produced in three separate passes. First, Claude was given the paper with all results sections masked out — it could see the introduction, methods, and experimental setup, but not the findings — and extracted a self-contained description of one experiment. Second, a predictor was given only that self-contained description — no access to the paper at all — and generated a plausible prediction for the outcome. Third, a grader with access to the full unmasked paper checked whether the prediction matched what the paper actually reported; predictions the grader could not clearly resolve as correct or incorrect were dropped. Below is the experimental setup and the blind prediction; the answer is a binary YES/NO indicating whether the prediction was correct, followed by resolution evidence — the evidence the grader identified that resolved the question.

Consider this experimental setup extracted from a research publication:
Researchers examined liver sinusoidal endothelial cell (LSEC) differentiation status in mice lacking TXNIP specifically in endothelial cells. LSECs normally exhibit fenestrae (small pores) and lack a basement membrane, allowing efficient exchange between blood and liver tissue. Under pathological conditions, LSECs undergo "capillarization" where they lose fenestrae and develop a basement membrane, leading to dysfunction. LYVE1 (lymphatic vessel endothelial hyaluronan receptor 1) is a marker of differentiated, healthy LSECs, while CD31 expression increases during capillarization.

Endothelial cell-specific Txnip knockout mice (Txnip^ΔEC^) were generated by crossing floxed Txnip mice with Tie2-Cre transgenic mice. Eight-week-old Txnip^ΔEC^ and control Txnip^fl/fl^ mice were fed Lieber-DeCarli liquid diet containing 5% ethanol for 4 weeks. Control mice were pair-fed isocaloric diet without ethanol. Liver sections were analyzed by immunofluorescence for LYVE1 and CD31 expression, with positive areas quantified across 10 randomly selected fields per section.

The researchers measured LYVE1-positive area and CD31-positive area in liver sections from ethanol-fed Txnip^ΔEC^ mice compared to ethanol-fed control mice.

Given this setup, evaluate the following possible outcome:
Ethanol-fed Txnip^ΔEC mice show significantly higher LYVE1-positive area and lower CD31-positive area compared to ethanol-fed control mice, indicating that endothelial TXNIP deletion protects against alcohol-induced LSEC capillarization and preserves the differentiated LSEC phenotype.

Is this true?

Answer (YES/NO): NO